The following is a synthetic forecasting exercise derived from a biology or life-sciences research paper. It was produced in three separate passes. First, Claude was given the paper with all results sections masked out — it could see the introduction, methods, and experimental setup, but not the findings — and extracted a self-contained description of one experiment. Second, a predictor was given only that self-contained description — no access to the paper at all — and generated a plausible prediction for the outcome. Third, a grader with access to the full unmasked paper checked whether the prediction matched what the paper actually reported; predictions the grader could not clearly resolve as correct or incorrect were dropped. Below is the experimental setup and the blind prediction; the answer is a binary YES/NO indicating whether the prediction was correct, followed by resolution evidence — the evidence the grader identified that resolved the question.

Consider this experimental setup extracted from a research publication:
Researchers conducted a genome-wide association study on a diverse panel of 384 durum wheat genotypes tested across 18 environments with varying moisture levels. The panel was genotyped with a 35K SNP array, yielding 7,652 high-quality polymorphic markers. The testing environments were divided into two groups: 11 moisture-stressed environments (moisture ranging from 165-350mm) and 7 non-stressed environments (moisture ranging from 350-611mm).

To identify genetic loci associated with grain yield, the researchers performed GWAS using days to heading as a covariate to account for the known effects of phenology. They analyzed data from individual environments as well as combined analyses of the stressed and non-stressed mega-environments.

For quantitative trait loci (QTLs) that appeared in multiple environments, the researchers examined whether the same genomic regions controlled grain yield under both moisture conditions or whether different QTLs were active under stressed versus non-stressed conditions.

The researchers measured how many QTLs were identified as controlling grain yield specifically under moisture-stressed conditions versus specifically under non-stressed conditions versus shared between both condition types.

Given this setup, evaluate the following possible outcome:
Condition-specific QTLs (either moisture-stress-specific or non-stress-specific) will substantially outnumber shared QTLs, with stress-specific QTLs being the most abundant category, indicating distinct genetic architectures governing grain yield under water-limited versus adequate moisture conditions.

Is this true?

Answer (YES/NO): YES